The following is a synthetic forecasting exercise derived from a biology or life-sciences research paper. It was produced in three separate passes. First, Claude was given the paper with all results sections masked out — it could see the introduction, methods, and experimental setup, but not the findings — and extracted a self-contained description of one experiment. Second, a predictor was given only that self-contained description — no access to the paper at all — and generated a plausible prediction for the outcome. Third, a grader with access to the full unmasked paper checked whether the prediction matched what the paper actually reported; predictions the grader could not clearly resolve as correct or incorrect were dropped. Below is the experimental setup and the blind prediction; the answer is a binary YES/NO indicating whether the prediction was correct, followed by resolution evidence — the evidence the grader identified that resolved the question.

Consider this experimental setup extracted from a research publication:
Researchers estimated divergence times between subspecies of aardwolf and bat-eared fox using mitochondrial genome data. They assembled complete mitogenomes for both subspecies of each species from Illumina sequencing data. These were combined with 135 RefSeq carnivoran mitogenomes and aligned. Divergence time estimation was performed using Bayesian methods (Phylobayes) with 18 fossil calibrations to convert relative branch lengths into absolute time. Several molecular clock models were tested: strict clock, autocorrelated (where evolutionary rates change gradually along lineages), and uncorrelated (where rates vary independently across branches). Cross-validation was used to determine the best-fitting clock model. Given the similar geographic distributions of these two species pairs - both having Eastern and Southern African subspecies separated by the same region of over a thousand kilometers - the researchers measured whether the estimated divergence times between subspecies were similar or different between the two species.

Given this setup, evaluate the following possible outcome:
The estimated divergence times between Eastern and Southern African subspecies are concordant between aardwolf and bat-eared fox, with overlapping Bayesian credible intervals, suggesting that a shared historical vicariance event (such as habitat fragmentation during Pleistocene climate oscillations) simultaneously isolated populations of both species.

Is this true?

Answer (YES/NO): NO